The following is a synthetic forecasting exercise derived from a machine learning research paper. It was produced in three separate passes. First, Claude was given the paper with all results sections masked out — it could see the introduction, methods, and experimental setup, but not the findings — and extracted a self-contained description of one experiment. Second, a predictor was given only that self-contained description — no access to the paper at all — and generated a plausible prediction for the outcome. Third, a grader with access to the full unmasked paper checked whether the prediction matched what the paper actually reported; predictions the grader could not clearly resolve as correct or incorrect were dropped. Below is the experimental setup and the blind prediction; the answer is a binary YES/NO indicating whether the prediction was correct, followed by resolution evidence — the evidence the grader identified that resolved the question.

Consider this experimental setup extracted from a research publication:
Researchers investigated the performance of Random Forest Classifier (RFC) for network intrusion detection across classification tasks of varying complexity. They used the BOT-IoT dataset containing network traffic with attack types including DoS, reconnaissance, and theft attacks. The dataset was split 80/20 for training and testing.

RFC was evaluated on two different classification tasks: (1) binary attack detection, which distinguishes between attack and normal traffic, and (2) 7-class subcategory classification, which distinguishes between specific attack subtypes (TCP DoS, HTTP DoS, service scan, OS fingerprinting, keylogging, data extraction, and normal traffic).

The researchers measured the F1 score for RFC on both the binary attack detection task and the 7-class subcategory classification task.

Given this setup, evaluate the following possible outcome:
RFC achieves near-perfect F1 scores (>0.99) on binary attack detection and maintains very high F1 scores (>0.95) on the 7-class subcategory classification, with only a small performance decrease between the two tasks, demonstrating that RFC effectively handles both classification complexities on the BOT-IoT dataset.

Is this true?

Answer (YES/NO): NO